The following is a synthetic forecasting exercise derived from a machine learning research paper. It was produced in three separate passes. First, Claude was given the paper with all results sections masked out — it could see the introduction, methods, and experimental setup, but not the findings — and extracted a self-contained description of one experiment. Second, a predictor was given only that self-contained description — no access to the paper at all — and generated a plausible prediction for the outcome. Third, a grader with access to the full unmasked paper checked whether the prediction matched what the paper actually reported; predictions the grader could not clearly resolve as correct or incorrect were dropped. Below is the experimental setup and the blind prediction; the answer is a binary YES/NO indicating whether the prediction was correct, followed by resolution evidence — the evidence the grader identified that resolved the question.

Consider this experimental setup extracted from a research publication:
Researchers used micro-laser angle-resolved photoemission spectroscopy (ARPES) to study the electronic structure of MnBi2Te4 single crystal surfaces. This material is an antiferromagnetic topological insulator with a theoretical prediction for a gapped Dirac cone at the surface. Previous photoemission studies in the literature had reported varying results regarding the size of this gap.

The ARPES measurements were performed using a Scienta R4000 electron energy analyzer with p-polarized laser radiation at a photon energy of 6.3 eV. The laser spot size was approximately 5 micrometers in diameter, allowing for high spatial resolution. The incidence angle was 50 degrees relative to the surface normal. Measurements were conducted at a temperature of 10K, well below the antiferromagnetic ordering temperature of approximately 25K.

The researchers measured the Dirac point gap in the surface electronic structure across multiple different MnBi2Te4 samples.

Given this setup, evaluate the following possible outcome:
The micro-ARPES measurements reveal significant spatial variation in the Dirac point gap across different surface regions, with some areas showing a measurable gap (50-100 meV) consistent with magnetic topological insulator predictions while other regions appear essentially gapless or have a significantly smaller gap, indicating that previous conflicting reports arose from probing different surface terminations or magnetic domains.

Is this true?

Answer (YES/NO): NO